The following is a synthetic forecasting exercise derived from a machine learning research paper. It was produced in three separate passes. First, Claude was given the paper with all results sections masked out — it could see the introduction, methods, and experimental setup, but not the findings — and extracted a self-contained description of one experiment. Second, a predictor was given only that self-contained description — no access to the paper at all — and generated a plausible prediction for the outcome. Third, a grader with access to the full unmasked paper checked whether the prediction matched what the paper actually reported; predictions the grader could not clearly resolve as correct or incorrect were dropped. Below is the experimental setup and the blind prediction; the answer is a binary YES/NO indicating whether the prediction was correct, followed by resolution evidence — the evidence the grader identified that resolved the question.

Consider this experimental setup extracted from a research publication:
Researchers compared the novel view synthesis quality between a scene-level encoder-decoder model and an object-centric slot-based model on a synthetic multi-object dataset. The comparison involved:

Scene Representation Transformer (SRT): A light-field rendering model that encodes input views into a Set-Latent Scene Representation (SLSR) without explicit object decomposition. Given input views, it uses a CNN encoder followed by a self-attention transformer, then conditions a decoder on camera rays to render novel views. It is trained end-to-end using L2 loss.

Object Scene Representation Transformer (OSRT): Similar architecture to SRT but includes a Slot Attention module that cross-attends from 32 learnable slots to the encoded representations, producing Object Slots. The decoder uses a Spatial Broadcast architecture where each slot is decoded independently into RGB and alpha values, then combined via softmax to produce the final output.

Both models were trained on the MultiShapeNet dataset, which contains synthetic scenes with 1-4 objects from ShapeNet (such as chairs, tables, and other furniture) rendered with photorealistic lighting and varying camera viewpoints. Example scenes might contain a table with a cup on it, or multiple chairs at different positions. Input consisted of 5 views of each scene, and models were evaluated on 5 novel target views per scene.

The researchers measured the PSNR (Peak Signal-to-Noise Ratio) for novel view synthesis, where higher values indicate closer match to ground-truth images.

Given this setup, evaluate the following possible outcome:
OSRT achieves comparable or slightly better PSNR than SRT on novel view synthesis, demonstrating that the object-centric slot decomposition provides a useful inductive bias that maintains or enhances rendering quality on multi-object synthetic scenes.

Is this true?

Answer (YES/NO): YES